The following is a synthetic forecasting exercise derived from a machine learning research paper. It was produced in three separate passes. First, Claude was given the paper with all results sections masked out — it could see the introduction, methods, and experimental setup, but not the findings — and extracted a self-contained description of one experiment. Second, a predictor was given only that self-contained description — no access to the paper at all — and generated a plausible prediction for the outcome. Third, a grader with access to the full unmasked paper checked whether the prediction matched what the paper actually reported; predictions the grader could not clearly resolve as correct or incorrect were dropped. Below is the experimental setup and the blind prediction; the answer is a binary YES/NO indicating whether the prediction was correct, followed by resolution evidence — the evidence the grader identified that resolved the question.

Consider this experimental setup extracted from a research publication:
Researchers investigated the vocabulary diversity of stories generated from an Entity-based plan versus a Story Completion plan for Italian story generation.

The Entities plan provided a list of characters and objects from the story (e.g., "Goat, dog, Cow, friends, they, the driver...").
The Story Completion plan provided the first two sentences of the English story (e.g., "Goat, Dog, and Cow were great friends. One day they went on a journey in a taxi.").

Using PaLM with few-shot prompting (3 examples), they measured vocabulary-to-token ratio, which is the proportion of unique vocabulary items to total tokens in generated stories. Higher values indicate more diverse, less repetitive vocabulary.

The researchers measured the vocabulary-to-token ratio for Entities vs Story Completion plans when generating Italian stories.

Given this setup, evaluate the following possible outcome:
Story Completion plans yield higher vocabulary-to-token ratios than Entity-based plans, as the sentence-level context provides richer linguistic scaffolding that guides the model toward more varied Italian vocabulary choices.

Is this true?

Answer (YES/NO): YES